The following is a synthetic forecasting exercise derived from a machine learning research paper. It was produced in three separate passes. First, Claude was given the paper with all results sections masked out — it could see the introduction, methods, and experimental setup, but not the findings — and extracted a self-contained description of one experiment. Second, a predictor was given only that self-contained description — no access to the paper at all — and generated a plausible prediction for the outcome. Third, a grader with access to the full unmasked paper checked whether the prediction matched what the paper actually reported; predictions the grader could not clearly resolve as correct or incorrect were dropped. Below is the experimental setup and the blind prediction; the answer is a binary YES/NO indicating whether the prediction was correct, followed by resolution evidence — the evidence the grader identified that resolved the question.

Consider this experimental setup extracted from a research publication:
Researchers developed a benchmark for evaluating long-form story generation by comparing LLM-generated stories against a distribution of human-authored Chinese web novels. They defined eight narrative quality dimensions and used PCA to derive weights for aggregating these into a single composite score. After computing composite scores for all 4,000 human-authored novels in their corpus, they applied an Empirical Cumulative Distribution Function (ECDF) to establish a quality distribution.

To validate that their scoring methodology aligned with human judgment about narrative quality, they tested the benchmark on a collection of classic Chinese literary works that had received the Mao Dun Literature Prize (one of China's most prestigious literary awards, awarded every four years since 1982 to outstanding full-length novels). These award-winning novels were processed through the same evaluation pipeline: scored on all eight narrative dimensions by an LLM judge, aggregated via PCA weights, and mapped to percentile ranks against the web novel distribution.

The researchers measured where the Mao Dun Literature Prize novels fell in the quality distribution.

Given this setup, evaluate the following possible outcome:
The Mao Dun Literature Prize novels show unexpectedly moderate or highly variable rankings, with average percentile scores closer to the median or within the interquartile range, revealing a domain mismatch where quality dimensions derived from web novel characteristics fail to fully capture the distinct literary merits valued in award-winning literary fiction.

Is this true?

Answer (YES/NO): NO